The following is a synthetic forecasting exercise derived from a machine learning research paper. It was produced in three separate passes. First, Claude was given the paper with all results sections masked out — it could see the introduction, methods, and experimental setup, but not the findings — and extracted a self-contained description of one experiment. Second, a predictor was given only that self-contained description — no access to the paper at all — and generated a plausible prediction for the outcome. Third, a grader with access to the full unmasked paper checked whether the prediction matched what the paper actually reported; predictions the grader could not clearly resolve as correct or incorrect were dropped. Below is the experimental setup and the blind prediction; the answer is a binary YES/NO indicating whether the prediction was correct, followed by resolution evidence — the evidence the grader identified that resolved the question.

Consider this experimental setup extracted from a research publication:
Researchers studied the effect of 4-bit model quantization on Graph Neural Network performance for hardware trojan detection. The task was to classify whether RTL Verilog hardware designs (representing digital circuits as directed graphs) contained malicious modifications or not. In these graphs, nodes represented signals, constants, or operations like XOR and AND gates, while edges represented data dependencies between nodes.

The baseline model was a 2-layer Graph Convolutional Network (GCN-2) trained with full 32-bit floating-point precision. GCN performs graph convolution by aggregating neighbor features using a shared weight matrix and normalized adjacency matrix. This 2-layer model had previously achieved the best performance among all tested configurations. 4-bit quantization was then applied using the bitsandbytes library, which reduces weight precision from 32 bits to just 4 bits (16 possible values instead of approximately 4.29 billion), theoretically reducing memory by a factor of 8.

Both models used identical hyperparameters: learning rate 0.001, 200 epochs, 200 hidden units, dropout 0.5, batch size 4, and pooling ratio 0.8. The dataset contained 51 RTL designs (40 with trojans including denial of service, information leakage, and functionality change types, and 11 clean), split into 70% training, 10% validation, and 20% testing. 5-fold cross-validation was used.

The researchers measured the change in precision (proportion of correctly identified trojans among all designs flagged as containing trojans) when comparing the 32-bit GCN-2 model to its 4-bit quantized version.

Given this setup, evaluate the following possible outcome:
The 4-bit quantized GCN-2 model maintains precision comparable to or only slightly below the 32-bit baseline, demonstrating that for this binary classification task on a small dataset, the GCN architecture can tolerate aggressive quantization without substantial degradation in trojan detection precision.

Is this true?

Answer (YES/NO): YES